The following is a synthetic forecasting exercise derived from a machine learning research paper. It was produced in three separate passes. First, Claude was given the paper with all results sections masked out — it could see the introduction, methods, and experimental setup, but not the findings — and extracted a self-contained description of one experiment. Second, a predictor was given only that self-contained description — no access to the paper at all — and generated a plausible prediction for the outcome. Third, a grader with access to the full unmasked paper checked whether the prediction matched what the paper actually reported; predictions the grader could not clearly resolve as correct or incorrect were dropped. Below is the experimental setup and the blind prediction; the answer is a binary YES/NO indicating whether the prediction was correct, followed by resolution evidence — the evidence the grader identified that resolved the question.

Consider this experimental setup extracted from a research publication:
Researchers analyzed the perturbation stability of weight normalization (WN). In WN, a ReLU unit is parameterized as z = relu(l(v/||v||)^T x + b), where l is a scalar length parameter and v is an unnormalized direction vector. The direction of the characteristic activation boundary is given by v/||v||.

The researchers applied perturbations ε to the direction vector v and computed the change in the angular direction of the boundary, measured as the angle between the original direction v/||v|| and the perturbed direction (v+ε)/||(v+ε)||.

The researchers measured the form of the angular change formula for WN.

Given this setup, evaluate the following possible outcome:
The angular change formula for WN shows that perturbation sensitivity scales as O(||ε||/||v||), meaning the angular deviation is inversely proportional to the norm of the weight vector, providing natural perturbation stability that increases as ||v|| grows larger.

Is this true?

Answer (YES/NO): NO